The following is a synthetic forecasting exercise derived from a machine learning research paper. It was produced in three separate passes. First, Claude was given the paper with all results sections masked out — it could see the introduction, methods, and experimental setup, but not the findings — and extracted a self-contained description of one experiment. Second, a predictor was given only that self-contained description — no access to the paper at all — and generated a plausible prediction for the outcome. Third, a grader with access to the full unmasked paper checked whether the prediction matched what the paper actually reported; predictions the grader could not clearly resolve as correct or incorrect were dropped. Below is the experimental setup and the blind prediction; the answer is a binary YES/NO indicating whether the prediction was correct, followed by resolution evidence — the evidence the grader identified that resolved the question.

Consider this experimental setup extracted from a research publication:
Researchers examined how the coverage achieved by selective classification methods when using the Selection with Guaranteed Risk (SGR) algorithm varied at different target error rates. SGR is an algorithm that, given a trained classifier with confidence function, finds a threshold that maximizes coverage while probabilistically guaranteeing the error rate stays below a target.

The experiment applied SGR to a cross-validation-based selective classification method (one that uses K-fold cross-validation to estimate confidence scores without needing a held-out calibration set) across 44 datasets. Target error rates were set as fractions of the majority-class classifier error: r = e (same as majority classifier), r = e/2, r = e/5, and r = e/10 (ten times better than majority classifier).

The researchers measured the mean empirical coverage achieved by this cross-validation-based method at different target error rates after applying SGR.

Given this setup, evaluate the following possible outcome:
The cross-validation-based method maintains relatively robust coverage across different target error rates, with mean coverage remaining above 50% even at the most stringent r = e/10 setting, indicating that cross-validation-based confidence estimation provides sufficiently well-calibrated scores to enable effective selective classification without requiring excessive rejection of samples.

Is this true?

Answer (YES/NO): YES